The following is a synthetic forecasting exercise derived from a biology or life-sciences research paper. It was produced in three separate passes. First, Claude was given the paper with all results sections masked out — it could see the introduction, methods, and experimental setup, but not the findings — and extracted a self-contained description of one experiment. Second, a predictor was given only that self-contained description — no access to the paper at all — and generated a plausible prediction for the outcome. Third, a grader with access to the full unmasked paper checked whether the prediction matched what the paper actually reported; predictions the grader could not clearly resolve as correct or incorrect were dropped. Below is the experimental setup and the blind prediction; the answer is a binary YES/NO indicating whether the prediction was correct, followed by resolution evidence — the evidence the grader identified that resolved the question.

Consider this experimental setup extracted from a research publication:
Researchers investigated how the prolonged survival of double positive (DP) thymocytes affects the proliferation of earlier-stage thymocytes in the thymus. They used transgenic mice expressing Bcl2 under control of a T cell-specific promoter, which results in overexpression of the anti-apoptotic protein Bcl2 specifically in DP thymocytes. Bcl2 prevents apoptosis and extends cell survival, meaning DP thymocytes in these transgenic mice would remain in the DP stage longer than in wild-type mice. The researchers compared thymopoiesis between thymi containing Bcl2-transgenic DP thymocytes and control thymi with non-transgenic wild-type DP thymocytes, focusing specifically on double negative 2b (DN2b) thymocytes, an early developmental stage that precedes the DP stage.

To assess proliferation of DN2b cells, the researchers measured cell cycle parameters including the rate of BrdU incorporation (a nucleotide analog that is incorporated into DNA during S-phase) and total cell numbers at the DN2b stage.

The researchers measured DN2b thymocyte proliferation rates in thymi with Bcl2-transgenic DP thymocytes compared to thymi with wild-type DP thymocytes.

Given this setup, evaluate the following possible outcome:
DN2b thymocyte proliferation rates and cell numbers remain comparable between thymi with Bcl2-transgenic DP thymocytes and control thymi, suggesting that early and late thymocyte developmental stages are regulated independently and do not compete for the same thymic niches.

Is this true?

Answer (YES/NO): NO